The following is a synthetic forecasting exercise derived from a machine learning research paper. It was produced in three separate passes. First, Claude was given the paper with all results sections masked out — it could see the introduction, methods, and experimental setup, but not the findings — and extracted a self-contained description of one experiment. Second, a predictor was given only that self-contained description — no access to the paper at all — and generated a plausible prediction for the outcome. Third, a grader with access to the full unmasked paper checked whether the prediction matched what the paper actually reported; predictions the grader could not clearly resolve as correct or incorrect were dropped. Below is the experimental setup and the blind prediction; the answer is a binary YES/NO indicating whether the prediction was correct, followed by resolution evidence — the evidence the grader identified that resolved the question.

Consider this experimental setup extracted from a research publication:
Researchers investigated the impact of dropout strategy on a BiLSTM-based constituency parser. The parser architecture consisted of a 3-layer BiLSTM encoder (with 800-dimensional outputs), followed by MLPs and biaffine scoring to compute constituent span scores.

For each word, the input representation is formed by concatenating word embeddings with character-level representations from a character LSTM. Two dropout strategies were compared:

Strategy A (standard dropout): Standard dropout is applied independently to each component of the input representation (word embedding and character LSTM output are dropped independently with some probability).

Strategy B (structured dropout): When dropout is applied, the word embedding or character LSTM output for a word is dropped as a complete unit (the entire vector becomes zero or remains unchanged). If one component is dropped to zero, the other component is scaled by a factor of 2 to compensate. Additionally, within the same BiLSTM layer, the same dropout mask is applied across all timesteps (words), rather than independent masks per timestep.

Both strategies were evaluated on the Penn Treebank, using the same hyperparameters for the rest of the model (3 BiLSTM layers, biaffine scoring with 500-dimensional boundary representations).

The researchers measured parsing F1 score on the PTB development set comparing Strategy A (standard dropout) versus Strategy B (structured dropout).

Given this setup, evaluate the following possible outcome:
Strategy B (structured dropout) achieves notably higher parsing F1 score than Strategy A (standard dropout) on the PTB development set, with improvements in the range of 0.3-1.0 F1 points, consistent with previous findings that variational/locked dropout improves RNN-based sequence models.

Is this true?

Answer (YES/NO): YES